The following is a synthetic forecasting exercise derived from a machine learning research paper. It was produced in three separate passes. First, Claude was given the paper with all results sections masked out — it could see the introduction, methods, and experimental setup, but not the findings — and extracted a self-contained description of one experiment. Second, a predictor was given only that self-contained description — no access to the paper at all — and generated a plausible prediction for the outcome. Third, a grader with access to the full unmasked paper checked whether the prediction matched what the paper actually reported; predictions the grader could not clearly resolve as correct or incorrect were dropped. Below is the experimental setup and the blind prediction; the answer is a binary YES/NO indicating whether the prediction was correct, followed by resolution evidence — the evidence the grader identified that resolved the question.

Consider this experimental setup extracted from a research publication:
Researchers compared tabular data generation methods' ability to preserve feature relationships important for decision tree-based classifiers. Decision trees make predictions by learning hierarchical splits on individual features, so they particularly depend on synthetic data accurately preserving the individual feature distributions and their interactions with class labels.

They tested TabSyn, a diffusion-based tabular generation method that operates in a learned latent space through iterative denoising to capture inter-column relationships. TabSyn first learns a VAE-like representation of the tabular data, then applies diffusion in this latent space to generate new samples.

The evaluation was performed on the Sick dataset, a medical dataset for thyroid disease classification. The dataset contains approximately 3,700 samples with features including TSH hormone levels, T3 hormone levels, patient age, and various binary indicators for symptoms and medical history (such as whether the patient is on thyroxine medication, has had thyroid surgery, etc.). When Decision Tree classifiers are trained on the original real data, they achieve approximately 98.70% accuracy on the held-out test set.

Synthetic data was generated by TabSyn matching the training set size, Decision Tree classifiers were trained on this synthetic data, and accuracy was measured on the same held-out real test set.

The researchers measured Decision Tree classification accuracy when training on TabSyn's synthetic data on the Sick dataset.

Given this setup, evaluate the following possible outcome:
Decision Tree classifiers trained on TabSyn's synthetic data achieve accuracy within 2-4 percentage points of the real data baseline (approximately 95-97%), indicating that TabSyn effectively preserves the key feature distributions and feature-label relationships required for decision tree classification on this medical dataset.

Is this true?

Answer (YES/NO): NO